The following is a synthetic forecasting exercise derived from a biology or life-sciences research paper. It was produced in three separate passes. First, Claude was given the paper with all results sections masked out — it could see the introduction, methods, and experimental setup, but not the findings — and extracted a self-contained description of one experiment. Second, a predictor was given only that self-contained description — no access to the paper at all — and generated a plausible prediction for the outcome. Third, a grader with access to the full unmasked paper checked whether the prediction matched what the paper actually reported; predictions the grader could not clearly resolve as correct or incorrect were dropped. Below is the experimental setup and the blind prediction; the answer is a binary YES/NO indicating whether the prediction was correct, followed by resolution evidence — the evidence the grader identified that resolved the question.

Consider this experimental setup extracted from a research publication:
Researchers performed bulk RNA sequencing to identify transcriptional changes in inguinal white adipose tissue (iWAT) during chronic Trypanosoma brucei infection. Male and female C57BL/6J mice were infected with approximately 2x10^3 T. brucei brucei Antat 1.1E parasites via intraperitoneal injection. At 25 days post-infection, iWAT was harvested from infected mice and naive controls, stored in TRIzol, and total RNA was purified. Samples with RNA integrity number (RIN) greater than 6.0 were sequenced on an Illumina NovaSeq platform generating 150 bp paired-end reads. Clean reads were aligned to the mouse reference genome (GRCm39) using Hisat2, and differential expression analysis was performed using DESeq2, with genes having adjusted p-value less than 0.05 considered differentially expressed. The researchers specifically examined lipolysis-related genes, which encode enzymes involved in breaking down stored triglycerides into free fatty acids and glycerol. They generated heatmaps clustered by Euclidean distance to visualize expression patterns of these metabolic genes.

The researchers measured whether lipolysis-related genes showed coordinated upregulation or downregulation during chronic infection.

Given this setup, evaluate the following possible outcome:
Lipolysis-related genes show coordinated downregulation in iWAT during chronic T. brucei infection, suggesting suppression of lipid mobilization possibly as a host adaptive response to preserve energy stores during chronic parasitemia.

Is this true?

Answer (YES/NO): YES